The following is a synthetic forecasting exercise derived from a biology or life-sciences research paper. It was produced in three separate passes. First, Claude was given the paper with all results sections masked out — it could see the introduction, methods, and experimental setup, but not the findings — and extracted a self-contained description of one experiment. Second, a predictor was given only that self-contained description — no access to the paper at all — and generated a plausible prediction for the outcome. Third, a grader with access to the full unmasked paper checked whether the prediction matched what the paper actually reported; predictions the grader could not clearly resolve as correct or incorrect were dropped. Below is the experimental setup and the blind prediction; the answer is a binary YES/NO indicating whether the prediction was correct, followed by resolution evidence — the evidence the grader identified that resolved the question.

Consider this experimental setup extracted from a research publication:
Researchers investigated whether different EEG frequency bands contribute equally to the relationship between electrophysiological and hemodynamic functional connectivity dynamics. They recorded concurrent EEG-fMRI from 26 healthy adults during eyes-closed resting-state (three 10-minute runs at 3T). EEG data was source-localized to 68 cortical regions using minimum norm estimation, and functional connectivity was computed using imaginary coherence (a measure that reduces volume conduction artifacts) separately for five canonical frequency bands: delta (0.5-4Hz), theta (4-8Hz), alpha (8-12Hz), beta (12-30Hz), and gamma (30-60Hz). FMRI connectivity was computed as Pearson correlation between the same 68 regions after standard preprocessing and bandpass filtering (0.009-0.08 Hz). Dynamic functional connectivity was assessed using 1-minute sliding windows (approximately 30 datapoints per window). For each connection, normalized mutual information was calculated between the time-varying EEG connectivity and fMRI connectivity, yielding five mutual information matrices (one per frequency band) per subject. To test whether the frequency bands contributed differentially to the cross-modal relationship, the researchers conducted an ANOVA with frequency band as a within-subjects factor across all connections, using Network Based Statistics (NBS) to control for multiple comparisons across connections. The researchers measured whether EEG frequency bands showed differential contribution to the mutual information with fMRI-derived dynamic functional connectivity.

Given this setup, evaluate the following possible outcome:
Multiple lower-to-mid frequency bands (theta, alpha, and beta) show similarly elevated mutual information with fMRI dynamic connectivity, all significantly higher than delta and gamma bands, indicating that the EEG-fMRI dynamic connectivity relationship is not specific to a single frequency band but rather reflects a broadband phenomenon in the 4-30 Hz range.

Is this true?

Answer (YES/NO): NO